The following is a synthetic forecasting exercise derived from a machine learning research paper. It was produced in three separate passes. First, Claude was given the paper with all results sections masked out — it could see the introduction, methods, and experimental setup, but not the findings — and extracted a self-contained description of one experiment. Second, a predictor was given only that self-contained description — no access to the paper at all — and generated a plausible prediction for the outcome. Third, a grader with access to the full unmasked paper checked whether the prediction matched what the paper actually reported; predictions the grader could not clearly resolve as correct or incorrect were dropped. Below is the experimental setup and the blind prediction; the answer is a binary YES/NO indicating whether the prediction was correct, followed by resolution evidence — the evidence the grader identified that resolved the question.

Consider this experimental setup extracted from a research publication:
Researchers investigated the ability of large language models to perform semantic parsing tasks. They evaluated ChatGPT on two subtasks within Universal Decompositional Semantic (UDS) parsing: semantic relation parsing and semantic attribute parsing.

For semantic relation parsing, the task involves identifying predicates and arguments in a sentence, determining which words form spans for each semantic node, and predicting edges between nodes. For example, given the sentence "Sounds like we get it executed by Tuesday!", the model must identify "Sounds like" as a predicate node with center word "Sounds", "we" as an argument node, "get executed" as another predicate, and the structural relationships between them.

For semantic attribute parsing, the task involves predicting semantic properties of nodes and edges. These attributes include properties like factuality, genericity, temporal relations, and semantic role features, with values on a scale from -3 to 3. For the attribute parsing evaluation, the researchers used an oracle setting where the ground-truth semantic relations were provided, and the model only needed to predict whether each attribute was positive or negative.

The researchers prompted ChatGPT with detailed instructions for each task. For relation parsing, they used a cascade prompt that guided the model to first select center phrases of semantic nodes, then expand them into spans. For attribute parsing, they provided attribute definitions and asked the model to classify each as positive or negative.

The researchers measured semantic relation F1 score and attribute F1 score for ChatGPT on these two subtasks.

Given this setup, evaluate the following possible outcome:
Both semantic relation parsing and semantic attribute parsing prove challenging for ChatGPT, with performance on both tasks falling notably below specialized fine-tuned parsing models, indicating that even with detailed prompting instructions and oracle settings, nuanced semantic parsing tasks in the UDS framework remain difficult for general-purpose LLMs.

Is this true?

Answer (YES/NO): NO